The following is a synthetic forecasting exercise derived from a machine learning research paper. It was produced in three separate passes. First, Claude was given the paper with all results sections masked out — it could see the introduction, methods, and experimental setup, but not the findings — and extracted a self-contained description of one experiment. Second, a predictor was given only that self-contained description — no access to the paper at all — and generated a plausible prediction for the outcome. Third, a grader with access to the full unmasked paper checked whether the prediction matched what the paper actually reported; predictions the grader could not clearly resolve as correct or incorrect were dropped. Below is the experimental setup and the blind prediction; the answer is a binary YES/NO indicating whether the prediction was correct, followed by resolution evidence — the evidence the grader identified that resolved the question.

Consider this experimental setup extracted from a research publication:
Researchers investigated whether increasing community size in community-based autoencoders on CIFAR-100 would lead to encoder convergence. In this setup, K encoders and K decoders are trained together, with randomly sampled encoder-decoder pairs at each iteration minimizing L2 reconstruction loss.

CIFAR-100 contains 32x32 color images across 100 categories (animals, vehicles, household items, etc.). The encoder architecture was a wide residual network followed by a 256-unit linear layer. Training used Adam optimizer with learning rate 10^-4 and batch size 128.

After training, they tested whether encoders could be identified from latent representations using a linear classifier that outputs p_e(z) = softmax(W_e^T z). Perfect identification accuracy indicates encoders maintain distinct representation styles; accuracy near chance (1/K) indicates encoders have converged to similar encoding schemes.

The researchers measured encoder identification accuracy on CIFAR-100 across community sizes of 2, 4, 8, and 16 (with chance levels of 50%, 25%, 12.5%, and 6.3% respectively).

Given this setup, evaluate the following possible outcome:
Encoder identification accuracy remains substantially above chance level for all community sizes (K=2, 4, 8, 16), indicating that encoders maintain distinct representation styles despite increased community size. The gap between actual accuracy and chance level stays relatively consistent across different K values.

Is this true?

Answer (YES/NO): NO